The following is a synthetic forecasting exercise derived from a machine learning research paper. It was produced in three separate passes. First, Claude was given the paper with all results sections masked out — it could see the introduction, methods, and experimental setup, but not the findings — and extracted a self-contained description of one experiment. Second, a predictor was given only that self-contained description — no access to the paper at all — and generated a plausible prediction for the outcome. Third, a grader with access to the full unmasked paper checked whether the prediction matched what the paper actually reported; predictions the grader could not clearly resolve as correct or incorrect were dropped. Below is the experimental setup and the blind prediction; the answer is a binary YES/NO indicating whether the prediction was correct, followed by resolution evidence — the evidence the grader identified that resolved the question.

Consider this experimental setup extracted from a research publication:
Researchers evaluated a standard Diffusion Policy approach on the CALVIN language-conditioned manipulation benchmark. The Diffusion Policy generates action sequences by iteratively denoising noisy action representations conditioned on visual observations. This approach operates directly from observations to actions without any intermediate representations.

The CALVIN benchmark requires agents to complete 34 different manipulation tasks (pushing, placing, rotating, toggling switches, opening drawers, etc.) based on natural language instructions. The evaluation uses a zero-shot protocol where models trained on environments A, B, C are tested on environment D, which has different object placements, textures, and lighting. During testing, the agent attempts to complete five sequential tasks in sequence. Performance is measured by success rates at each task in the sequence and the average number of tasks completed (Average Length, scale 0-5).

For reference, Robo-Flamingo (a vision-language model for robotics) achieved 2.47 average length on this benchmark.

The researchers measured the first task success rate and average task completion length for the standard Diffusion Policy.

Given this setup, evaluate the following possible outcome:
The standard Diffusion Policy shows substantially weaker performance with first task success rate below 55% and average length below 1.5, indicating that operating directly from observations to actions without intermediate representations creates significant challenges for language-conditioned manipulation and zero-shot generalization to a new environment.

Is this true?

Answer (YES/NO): YES